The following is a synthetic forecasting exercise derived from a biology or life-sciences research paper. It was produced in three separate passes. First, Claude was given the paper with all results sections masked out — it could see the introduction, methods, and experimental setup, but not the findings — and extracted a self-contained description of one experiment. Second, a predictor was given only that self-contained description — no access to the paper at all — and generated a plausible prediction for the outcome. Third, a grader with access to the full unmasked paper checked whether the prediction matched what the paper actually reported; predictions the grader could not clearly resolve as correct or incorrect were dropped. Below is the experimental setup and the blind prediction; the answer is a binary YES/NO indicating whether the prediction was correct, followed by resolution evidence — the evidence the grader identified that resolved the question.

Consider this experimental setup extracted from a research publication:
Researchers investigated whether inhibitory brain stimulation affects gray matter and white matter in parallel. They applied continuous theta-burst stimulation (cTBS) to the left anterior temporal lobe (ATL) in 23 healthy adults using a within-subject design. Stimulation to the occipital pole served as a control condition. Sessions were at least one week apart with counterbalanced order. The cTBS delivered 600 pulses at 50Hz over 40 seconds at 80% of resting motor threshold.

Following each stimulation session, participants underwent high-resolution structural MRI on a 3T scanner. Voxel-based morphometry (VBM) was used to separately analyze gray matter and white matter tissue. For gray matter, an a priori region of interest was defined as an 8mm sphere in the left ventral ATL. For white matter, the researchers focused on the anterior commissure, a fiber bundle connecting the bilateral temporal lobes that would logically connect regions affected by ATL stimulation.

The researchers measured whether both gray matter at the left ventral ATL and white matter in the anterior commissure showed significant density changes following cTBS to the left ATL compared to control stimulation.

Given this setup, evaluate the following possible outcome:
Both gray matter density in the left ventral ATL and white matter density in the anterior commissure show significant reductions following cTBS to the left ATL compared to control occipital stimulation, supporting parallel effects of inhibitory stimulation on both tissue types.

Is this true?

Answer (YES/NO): NO